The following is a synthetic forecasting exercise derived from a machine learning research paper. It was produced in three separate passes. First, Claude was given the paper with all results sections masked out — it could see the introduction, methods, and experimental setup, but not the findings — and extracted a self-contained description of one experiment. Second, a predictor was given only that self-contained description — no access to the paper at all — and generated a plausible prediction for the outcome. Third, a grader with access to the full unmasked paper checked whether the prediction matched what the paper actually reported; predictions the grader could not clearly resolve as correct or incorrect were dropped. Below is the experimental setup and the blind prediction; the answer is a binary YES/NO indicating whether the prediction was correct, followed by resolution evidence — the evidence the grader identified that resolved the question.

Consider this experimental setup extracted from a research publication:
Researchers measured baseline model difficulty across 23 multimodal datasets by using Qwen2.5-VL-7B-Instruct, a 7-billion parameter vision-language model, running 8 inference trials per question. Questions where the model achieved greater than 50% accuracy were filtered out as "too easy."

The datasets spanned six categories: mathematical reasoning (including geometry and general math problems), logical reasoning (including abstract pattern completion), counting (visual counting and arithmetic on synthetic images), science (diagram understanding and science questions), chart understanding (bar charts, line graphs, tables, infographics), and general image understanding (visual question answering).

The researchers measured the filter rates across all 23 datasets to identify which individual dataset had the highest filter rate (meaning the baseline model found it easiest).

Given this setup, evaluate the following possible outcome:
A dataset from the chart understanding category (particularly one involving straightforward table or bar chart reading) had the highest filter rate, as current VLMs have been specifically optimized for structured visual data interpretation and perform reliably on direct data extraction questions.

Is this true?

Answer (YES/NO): NO